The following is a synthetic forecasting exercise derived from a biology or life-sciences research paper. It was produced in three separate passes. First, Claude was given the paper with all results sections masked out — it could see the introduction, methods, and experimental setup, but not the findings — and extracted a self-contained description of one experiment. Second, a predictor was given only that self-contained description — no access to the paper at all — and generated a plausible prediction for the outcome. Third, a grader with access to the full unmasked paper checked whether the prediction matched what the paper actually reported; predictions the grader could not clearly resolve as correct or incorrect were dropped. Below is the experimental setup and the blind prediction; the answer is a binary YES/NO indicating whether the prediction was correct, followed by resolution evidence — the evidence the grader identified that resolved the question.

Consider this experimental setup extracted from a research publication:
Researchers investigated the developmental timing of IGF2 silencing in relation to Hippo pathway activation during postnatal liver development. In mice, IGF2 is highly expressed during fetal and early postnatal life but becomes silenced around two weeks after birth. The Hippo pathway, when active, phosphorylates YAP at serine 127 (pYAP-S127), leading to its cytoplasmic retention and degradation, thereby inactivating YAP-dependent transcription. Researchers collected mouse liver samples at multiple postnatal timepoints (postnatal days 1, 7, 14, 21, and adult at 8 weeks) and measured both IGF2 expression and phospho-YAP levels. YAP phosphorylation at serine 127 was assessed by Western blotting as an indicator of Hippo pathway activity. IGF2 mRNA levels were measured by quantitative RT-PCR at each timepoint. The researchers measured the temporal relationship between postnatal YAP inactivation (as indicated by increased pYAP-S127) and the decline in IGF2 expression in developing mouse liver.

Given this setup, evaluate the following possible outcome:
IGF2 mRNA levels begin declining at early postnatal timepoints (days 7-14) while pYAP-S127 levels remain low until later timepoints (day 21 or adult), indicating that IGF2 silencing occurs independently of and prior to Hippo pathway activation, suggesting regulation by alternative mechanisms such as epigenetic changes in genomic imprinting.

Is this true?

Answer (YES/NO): NO